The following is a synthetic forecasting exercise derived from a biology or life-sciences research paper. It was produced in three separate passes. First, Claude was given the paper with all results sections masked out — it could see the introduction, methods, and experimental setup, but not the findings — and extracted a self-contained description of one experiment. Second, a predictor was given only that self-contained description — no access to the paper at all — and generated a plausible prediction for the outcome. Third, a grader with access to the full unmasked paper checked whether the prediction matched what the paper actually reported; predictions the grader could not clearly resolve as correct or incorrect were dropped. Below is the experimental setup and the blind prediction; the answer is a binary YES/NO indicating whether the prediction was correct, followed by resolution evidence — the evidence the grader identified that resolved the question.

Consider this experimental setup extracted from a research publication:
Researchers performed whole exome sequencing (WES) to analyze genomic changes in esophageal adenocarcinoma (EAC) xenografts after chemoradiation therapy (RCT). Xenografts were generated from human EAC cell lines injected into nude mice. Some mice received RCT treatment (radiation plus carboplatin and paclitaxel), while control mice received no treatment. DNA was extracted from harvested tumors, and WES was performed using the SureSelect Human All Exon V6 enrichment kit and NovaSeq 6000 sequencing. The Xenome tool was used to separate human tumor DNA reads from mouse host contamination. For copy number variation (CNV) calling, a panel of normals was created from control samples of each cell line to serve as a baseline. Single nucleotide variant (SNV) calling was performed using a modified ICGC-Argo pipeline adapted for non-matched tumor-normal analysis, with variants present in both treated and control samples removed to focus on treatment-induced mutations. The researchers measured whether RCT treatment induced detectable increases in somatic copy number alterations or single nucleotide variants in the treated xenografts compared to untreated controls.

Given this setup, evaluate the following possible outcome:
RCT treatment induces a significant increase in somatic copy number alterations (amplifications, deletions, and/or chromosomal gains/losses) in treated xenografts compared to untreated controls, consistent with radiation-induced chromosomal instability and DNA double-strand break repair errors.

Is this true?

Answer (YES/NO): NO